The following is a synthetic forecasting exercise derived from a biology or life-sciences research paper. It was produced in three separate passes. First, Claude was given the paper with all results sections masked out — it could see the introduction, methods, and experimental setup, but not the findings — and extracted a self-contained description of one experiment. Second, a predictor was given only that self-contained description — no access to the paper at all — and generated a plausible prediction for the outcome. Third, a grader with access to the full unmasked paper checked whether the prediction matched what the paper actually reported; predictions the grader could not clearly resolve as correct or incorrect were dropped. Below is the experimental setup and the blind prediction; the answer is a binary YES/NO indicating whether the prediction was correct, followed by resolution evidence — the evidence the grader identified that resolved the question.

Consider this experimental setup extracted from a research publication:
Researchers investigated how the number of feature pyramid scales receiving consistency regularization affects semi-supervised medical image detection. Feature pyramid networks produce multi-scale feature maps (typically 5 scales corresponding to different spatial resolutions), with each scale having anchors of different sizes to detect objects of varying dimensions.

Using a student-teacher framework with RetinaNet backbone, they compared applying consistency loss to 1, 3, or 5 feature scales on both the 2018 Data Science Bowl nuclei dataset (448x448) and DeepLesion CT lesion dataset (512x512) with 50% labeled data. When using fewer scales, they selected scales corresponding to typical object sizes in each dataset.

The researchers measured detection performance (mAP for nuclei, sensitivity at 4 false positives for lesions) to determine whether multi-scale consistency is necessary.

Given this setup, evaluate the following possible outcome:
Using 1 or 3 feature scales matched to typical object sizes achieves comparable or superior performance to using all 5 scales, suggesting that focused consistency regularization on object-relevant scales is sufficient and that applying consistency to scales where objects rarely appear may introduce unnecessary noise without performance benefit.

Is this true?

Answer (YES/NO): NO